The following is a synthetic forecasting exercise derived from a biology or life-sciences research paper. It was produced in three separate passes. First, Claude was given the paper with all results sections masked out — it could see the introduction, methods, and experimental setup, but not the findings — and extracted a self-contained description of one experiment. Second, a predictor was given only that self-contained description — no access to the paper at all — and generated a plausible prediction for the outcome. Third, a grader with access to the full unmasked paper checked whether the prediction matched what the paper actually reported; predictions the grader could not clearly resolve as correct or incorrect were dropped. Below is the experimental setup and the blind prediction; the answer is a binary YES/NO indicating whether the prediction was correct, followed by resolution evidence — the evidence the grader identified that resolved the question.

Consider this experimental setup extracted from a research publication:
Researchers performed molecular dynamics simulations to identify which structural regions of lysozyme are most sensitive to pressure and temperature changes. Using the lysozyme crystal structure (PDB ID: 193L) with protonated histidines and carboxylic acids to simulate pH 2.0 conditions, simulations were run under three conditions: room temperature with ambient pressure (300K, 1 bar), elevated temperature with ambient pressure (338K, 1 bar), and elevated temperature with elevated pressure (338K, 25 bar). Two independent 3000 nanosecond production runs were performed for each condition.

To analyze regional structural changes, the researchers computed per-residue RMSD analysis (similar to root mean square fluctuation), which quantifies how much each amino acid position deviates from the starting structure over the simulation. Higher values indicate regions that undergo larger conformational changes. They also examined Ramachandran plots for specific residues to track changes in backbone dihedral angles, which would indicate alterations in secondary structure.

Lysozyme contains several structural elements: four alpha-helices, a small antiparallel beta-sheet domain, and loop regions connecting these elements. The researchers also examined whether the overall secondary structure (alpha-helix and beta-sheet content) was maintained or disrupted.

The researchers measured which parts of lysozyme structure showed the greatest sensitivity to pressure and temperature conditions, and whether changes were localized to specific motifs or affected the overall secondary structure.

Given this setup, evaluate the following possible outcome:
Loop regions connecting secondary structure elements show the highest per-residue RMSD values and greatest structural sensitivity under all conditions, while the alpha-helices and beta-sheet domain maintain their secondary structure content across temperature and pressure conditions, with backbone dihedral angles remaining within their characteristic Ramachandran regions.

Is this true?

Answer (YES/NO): NO